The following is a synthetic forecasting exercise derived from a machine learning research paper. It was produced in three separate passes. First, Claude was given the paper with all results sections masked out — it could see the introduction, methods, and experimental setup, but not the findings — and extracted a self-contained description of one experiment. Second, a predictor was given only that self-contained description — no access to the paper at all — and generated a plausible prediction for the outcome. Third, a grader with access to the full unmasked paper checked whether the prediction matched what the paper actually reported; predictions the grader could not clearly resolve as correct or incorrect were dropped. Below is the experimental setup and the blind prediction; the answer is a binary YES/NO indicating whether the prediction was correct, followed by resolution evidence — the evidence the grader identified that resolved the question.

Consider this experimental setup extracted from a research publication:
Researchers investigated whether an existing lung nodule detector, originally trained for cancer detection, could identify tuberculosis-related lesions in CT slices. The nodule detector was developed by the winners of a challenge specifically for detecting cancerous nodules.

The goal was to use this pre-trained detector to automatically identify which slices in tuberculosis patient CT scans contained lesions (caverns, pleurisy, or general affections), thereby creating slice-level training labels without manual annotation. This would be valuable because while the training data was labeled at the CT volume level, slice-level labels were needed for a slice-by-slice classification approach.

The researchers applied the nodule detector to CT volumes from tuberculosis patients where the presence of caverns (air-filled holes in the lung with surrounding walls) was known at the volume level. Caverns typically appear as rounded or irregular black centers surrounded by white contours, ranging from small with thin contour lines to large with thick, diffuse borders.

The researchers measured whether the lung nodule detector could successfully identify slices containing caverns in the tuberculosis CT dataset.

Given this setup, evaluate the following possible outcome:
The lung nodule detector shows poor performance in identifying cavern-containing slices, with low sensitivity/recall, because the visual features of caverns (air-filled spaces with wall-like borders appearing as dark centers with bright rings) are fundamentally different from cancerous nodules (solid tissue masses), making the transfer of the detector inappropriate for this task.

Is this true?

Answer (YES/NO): YES